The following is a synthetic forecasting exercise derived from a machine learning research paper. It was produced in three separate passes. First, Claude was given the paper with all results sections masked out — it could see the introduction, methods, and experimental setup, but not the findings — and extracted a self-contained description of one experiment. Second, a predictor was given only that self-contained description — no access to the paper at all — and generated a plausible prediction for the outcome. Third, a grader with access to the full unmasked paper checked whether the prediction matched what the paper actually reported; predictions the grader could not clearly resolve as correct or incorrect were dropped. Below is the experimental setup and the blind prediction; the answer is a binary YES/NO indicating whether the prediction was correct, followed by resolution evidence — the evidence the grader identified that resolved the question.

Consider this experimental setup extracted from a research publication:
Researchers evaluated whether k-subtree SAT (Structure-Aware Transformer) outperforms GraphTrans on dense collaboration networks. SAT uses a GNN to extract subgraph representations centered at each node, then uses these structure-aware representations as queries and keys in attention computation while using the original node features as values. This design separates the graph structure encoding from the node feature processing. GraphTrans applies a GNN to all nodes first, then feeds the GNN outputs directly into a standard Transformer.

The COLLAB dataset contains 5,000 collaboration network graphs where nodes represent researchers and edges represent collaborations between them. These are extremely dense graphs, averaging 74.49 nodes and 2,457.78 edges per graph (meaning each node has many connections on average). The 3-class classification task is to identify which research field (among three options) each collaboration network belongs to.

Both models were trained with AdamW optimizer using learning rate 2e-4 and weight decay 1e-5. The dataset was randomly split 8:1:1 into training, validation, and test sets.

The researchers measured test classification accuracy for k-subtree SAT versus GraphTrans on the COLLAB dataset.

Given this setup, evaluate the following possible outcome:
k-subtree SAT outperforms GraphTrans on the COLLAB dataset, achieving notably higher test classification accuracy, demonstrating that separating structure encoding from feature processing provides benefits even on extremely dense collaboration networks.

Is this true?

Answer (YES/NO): NO